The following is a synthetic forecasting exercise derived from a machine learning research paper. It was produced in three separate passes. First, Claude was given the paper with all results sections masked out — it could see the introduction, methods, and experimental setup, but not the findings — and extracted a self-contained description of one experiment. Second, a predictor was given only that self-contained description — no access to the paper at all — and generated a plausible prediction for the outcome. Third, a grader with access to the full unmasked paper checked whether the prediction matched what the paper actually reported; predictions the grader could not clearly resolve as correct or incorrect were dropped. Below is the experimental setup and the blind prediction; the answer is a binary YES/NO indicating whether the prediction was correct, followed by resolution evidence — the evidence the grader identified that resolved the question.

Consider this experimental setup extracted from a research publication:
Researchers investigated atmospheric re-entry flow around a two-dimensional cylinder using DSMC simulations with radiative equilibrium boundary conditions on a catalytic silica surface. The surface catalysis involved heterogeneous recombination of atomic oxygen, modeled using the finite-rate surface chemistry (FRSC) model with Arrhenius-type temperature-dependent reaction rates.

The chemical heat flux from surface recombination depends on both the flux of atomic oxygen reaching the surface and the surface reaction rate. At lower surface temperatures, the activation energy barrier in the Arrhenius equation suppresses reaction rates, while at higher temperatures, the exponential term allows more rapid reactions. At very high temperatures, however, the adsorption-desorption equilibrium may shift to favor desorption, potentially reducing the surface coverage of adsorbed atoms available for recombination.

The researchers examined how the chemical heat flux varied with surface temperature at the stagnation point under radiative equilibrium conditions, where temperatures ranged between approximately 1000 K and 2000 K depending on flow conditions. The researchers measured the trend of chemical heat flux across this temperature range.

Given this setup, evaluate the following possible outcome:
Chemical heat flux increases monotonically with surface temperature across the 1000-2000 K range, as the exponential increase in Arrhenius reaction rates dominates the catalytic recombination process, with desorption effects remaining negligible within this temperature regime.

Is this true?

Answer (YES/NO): YES